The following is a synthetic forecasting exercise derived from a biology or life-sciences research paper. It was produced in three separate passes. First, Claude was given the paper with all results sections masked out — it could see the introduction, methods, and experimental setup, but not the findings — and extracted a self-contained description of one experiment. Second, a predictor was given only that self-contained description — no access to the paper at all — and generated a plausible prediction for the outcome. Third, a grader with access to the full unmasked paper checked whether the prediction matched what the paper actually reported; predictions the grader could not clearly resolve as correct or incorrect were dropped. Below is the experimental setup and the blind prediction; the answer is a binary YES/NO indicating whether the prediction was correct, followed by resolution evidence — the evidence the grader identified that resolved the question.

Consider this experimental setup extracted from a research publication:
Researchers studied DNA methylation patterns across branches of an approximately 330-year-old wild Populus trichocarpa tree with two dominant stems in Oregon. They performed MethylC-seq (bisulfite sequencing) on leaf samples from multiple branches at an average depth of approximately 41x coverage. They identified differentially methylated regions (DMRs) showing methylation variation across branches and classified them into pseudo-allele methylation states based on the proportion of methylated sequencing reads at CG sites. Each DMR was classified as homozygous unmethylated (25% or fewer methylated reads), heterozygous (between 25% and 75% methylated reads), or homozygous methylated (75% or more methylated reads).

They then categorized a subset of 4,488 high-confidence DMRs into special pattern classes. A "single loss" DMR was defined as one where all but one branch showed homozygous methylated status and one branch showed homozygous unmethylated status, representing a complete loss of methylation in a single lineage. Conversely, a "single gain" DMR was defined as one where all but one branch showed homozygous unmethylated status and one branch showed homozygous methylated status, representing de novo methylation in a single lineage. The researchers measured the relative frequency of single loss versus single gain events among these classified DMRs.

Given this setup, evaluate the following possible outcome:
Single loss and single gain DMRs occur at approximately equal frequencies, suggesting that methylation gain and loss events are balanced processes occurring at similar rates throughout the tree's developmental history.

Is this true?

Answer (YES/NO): NO